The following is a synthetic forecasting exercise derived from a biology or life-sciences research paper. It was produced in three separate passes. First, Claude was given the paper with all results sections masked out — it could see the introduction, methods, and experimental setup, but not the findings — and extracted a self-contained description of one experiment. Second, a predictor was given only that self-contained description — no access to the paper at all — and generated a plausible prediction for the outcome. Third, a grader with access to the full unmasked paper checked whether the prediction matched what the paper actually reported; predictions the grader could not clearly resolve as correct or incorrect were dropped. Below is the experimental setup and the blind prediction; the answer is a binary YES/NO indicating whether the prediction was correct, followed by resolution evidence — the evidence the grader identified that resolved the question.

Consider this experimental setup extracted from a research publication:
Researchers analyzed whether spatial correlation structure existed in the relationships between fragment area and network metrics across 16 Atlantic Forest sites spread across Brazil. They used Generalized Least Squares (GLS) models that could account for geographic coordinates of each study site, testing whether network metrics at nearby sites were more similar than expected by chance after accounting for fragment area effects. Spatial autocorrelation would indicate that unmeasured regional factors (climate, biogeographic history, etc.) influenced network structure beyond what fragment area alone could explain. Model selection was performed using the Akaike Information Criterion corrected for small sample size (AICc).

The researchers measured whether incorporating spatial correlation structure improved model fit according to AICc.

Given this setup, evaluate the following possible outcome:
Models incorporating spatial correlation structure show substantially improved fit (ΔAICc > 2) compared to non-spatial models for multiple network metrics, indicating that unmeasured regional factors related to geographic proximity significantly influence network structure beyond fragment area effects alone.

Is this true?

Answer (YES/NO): NO